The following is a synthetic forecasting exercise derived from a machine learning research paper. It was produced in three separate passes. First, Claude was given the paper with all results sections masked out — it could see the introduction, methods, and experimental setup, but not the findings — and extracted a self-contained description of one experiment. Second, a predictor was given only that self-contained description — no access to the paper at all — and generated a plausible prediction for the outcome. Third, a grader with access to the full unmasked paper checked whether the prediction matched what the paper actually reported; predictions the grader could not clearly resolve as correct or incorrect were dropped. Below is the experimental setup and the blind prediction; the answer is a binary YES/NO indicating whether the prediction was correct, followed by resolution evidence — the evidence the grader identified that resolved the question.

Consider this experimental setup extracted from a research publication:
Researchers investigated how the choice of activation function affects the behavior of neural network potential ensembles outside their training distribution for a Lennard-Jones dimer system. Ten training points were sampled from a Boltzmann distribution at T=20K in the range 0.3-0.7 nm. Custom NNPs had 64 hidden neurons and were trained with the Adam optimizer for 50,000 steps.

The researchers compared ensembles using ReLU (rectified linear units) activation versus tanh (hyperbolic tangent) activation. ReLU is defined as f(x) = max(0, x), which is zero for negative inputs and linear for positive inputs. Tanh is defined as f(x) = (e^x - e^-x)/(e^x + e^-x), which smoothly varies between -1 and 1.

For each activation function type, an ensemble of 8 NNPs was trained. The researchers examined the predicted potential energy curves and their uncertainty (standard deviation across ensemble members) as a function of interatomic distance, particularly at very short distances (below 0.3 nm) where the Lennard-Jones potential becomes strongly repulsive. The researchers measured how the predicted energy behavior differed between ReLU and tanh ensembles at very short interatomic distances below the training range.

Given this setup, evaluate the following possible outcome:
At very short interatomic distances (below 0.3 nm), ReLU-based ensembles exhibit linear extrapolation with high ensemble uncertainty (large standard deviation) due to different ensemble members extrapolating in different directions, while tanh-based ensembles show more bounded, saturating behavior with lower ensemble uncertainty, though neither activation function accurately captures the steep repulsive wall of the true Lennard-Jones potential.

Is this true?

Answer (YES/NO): NO